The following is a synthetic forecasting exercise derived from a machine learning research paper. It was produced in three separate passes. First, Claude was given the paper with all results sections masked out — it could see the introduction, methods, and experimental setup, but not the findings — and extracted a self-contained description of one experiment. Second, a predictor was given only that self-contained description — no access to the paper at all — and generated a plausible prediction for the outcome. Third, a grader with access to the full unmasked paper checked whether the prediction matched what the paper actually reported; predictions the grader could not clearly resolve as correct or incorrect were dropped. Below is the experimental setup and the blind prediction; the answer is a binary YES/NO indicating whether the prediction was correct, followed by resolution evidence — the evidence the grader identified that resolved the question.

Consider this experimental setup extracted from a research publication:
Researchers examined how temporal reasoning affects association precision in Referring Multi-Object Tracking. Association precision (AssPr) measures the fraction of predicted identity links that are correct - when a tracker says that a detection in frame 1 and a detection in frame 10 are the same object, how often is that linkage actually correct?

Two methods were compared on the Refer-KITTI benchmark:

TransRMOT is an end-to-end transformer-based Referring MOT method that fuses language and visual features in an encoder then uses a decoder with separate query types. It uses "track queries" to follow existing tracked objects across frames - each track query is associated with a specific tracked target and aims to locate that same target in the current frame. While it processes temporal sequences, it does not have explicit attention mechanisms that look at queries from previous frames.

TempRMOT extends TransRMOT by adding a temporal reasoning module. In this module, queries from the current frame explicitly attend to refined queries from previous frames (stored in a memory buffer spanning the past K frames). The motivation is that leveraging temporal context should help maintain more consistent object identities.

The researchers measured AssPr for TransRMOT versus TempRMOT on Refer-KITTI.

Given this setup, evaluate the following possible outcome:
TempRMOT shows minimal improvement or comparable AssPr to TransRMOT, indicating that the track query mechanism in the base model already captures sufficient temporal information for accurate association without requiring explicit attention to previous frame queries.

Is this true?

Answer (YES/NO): NO